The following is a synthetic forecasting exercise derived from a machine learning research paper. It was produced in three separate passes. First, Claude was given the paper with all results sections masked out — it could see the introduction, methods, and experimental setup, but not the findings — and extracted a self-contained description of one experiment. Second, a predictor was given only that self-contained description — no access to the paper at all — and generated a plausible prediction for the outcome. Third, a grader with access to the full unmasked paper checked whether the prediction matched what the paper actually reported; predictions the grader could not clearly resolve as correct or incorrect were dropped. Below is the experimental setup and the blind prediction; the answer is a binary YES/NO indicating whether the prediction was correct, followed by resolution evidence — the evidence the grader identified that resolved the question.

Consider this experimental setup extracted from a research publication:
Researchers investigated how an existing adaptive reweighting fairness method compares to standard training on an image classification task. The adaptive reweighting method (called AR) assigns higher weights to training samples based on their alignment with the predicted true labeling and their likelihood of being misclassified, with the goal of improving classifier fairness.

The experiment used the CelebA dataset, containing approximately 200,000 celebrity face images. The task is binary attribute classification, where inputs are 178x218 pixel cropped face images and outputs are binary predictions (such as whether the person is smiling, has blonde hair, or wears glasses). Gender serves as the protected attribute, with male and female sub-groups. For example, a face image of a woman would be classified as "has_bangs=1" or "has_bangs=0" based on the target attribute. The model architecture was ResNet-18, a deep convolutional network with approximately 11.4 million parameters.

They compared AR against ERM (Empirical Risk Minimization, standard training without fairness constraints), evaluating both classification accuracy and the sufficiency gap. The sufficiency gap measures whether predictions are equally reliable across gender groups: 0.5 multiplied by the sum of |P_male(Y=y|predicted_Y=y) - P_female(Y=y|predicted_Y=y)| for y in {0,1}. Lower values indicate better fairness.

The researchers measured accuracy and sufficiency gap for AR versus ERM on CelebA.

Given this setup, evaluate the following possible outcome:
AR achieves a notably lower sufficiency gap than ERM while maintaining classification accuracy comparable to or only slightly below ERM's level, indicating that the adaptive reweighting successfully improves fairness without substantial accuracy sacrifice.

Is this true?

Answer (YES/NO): NO